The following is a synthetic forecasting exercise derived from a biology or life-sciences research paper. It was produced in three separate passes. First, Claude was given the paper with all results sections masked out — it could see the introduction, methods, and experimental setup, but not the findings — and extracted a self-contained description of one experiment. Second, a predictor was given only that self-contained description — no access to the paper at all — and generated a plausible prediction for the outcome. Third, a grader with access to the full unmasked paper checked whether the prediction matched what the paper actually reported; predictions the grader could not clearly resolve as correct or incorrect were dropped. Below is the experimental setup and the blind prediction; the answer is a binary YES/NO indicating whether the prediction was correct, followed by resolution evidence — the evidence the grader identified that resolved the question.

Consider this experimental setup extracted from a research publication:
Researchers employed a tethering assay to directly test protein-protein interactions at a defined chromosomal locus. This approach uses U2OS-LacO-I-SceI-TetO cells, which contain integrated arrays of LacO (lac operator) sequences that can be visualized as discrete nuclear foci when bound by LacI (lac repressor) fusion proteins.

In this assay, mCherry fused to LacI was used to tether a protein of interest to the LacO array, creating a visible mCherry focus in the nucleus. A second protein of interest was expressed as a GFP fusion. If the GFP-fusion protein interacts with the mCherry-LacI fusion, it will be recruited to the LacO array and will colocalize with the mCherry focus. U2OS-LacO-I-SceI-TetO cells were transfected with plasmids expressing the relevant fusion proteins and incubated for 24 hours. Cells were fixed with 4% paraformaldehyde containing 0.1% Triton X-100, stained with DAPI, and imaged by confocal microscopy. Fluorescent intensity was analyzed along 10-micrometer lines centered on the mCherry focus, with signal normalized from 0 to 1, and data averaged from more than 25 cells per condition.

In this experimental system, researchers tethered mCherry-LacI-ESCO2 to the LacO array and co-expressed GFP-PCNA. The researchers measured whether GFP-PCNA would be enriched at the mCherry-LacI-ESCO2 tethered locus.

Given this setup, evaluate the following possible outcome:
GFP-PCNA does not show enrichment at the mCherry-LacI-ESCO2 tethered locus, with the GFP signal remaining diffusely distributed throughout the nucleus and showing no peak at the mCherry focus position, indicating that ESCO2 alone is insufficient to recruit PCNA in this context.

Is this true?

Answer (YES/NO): NO